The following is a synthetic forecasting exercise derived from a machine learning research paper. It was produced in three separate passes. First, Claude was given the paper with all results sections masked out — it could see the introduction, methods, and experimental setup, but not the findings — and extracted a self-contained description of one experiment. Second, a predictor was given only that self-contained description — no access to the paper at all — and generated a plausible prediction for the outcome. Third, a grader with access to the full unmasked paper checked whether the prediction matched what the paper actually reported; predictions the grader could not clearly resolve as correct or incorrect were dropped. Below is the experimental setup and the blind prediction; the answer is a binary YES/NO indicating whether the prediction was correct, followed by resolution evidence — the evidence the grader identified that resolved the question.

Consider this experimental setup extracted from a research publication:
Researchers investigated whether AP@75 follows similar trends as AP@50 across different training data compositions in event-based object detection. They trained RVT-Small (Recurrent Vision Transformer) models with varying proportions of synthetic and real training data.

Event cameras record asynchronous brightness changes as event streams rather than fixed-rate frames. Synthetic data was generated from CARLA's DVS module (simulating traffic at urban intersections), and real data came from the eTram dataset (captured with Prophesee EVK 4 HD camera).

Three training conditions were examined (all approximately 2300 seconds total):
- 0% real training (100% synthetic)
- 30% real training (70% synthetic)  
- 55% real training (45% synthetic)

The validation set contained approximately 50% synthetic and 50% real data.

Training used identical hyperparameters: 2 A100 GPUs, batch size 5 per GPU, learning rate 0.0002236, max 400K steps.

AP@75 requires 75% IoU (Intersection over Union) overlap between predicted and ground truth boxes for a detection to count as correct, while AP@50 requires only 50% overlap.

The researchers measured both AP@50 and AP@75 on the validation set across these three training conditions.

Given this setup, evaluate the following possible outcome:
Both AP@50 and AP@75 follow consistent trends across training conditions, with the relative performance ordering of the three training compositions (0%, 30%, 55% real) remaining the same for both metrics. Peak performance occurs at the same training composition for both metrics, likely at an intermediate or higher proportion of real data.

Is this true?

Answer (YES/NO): NO